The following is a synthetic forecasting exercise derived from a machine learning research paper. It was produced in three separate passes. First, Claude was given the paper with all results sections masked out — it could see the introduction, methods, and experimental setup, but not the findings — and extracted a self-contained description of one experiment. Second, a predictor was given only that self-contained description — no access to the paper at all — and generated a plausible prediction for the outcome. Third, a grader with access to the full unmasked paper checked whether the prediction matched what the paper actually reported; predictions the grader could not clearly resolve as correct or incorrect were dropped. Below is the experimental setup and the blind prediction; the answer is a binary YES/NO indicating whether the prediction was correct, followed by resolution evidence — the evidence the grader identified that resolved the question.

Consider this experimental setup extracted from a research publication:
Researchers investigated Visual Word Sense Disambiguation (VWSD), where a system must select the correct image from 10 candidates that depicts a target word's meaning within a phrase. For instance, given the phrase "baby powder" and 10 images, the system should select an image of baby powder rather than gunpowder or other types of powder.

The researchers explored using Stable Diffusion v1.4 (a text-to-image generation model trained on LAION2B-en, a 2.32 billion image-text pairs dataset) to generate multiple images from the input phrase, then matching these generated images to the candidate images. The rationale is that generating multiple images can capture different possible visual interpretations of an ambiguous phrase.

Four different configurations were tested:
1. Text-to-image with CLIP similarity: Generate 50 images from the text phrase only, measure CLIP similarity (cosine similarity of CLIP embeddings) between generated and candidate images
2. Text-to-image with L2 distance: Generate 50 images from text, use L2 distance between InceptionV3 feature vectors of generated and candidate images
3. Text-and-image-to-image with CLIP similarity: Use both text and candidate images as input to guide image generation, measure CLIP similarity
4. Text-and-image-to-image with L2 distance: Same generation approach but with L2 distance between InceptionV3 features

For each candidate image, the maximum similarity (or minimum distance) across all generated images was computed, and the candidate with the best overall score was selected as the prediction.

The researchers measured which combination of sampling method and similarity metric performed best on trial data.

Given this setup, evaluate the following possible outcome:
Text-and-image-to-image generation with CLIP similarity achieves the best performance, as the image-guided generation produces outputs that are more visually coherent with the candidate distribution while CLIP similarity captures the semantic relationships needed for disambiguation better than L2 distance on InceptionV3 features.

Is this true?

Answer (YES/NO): NO